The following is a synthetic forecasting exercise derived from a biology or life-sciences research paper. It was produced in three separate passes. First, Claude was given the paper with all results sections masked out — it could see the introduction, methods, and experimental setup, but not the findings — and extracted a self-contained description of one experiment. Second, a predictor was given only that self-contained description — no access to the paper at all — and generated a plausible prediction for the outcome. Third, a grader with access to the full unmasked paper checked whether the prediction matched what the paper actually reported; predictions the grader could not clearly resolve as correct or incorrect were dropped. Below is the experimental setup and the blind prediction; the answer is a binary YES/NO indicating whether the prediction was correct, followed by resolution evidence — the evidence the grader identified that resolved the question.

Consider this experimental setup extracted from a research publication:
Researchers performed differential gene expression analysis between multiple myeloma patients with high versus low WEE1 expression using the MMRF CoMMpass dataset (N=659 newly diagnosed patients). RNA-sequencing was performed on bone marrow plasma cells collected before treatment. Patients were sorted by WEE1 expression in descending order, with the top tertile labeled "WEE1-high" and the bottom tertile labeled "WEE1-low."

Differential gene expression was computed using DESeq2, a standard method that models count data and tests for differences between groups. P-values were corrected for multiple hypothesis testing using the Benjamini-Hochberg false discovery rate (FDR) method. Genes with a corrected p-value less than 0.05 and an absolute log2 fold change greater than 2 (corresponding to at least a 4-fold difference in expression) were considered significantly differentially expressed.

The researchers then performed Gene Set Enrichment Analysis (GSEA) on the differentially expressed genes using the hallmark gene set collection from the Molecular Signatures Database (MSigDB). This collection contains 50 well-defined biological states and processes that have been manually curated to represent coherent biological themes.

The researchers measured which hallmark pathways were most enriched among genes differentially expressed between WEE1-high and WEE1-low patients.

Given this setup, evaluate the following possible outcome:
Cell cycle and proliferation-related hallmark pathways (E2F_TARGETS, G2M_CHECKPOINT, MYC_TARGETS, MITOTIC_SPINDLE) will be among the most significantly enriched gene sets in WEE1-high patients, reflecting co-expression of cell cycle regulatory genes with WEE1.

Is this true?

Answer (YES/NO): NO